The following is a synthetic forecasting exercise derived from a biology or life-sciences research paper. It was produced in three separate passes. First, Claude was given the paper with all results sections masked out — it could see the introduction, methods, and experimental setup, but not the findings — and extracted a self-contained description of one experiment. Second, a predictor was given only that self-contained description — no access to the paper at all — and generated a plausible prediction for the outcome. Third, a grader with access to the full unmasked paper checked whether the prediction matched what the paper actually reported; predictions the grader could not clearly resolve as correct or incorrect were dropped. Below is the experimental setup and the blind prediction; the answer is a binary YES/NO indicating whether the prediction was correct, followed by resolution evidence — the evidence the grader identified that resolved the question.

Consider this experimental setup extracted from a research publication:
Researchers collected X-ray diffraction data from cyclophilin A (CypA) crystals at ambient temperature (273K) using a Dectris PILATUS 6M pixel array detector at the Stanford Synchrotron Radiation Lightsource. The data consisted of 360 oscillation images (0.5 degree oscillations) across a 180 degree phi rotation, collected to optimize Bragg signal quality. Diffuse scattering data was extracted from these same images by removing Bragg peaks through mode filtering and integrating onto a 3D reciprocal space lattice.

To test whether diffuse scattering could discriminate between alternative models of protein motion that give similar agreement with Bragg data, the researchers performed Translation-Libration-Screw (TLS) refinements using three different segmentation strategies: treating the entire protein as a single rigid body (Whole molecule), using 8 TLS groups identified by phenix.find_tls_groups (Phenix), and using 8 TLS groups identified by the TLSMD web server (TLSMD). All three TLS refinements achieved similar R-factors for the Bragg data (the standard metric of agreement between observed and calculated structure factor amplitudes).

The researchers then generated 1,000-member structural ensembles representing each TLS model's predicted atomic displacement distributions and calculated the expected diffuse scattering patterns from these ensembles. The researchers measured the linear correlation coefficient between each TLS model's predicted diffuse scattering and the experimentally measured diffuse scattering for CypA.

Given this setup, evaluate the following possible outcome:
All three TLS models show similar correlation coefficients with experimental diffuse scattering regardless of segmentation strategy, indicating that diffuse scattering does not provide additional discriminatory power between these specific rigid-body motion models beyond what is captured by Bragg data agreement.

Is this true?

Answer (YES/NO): NO